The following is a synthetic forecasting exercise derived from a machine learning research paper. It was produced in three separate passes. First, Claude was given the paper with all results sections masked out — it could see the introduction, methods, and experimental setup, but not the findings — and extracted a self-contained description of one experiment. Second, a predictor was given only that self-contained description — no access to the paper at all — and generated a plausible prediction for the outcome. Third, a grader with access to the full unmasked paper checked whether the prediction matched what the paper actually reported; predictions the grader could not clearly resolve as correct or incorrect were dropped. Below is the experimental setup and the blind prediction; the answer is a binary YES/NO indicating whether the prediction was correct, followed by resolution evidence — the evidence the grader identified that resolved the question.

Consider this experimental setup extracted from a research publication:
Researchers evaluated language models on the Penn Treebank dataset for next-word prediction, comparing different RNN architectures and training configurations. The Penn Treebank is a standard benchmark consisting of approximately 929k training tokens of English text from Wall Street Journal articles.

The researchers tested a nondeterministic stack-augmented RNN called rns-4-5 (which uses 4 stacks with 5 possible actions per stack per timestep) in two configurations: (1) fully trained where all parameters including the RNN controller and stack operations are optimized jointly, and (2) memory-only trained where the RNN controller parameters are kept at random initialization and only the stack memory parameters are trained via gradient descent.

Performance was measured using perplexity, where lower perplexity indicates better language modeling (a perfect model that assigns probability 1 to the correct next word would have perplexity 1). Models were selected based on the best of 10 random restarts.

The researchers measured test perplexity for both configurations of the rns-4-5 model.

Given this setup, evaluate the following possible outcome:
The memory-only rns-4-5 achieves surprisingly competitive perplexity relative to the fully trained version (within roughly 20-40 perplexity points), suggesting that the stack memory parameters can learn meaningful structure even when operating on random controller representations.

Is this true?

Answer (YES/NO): NO